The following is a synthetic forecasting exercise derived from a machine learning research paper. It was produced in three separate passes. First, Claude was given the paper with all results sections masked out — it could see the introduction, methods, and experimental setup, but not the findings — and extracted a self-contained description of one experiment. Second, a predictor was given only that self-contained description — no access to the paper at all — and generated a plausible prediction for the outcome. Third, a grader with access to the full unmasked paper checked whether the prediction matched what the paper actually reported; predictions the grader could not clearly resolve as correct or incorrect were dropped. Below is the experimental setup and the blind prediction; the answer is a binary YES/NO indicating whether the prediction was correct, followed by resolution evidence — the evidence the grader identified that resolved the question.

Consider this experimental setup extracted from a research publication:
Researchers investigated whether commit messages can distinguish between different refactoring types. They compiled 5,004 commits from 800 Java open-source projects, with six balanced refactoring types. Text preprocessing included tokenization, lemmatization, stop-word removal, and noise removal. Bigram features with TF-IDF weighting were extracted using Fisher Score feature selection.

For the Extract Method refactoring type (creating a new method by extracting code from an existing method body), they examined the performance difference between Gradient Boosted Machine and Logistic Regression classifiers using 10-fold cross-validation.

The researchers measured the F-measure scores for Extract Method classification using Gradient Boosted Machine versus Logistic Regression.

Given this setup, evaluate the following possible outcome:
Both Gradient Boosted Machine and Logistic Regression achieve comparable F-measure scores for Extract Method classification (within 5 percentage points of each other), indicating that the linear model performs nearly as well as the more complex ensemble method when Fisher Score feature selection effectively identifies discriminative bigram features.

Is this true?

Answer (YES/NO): NO